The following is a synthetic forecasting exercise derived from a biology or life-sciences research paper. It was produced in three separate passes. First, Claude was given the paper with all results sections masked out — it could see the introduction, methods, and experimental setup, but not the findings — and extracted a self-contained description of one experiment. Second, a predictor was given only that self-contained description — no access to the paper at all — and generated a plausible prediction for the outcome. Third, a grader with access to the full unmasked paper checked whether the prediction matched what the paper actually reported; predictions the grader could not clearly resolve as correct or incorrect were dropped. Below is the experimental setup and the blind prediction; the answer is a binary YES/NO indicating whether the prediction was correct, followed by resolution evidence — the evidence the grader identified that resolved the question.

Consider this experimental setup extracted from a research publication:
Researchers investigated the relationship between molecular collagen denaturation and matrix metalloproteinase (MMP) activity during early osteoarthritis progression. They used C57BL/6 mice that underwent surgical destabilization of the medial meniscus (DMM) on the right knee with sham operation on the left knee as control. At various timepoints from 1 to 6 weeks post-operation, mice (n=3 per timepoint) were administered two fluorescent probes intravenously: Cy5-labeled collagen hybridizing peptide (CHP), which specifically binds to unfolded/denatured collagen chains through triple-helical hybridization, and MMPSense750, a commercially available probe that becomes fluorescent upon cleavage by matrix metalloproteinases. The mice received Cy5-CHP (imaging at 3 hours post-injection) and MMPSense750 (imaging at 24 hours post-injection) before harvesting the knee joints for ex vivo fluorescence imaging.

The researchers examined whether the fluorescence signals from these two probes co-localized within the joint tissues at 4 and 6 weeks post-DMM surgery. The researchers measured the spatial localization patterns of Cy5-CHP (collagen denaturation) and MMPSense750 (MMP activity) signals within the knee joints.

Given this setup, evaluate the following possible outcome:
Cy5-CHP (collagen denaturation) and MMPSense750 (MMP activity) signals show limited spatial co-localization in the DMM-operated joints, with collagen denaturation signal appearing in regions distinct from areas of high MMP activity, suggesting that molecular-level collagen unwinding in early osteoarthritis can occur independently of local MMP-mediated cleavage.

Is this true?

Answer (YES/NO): YES